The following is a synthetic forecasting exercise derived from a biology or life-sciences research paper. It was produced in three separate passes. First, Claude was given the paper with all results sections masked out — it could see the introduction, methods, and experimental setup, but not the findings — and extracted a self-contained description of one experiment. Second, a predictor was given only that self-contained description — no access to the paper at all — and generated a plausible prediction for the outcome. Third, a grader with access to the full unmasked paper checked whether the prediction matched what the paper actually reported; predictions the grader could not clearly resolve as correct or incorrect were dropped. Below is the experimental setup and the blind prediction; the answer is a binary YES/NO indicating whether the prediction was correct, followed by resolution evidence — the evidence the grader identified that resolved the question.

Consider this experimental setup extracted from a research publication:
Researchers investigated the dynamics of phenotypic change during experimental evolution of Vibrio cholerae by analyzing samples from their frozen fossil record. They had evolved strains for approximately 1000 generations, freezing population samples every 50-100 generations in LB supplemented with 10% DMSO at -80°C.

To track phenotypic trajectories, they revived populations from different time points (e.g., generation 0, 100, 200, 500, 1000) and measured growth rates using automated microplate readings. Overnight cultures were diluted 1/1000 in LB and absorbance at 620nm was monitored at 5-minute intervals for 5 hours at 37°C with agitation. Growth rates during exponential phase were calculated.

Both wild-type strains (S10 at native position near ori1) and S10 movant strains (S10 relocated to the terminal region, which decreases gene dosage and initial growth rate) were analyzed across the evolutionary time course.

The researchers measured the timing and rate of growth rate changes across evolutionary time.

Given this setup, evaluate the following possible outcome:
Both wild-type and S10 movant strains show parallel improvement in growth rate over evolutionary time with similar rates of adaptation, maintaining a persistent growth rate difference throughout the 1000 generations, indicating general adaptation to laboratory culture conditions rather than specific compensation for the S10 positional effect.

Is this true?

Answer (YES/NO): YES